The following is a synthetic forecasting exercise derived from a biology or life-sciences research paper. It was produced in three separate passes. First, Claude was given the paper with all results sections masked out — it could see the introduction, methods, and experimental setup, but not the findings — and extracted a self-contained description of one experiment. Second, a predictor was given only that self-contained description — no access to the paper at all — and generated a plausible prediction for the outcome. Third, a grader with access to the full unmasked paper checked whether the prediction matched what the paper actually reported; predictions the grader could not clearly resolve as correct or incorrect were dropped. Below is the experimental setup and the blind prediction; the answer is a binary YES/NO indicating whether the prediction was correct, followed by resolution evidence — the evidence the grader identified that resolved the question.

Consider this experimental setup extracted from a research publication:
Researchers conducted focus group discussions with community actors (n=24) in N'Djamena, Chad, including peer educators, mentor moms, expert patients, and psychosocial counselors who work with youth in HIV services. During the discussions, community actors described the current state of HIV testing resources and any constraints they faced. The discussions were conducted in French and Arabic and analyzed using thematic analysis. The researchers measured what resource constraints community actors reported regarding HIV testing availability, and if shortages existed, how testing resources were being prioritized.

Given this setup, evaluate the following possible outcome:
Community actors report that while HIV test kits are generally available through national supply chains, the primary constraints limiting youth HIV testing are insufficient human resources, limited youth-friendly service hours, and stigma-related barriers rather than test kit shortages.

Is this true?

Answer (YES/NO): NO